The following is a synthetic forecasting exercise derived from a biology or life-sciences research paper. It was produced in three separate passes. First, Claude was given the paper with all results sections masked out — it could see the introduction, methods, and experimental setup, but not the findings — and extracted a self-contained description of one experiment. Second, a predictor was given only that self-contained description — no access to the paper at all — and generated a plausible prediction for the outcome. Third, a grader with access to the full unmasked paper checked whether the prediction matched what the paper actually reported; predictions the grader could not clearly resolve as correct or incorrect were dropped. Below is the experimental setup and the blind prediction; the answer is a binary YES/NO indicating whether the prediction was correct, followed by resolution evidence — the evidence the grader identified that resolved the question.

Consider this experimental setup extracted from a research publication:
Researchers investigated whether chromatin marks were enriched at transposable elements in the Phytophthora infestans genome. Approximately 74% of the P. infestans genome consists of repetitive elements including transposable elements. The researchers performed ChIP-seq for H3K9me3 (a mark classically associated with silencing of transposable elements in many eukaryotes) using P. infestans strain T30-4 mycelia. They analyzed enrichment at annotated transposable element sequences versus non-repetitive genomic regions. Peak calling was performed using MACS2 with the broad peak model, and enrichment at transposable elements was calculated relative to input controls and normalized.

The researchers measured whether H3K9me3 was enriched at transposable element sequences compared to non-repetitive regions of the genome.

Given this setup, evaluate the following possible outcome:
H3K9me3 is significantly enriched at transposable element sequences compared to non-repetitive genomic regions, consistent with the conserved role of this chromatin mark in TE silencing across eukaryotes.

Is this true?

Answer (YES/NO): YES